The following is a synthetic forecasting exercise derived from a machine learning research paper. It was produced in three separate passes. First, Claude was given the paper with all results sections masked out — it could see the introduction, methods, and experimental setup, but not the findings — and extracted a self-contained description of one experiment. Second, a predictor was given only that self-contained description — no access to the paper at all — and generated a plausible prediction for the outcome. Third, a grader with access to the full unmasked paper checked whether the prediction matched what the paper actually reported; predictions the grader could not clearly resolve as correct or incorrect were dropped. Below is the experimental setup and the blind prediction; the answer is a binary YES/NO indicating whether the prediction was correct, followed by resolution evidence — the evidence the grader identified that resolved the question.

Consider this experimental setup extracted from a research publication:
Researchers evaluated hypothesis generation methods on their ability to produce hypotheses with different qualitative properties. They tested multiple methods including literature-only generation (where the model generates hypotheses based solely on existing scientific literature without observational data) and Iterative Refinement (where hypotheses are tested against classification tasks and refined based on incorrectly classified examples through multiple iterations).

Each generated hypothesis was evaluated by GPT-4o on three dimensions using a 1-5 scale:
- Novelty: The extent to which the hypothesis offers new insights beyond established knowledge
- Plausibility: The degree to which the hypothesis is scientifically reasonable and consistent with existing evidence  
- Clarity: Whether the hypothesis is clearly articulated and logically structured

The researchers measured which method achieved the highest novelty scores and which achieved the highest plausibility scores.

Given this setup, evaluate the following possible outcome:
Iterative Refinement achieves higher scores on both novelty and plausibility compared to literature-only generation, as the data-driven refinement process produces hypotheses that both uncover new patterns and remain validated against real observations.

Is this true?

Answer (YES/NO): NO